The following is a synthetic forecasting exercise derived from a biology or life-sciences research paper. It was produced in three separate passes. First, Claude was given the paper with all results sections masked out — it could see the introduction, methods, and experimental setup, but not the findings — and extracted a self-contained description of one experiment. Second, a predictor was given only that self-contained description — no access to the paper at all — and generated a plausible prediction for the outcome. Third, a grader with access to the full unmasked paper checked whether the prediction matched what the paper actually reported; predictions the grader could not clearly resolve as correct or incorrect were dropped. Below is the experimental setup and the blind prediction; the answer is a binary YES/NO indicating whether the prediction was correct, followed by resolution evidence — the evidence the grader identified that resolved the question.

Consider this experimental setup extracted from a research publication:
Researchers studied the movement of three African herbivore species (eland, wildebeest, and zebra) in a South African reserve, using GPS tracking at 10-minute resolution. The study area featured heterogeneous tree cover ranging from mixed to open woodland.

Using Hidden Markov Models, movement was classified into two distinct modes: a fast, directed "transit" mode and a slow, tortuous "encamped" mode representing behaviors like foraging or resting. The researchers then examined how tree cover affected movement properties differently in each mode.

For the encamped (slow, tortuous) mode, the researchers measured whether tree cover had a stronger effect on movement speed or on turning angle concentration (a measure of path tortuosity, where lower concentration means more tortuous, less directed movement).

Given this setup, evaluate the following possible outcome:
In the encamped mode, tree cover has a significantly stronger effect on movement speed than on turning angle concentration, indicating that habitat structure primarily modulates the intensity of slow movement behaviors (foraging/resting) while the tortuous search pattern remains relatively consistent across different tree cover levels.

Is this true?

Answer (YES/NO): NO